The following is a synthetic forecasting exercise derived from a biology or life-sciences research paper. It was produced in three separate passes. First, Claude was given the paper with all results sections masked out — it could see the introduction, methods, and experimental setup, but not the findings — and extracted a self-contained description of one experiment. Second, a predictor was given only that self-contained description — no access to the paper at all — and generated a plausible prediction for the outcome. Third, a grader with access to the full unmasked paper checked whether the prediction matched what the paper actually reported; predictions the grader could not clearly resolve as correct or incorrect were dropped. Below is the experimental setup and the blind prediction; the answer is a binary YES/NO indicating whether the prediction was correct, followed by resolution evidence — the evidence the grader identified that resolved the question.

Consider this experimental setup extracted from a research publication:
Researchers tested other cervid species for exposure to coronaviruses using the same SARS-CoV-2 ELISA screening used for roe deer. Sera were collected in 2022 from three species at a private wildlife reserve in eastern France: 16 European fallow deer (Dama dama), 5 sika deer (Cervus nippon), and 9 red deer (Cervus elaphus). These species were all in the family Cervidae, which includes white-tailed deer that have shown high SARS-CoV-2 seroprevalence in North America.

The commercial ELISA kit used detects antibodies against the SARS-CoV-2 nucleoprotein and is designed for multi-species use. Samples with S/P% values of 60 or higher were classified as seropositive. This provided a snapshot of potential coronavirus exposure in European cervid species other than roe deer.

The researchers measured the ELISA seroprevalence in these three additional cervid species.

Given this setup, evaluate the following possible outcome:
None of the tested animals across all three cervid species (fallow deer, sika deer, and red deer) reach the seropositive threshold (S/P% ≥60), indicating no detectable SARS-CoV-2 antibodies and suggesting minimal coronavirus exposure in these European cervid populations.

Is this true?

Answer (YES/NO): NO